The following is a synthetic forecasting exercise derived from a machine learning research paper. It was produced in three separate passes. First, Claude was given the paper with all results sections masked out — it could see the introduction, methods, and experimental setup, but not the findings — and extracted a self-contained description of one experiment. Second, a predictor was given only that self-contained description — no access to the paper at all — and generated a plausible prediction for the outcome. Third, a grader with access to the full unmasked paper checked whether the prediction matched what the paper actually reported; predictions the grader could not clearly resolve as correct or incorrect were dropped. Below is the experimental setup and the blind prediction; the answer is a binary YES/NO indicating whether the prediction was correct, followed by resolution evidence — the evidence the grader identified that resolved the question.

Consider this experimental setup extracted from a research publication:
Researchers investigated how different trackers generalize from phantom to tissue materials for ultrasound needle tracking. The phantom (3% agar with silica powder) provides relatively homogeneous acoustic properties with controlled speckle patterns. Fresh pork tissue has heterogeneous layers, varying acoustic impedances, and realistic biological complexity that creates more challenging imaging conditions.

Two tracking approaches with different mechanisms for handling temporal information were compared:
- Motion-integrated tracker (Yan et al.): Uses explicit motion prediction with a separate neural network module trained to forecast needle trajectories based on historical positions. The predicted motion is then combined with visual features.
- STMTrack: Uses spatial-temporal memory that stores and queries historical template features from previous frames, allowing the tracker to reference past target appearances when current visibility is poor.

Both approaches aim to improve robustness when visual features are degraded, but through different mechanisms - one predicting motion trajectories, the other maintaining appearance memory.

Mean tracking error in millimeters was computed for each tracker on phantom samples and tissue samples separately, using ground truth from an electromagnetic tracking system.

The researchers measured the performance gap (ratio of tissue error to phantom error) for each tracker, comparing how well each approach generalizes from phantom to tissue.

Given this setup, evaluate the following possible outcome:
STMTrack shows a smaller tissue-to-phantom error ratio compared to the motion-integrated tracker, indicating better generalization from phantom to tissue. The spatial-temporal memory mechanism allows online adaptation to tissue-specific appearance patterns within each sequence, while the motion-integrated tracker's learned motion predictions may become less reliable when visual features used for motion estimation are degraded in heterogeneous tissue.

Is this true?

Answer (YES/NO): NO